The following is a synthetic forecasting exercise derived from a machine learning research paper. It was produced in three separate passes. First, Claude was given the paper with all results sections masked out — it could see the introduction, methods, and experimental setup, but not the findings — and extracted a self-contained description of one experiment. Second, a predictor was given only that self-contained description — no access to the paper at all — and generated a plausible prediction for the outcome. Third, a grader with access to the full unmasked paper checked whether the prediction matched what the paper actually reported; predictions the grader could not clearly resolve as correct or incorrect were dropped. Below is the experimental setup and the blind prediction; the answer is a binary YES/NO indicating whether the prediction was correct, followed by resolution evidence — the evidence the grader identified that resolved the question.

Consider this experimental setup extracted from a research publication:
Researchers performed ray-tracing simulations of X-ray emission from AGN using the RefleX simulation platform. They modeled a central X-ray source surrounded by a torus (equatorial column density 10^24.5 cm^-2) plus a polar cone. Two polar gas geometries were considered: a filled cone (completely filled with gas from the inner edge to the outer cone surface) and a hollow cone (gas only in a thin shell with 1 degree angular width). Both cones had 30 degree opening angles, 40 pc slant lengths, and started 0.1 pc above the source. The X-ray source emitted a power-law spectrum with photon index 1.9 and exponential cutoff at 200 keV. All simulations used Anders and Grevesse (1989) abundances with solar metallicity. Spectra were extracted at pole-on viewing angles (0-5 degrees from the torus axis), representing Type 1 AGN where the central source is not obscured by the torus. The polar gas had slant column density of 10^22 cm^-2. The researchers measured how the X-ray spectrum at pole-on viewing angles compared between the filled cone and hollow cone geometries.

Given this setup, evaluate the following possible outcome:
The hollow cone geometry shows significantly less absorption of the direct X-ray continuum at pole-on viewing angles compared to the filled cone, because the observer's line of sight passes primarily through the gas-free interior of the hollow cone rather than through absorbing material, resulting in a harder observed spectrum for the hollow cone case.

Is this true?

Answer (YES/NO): NO